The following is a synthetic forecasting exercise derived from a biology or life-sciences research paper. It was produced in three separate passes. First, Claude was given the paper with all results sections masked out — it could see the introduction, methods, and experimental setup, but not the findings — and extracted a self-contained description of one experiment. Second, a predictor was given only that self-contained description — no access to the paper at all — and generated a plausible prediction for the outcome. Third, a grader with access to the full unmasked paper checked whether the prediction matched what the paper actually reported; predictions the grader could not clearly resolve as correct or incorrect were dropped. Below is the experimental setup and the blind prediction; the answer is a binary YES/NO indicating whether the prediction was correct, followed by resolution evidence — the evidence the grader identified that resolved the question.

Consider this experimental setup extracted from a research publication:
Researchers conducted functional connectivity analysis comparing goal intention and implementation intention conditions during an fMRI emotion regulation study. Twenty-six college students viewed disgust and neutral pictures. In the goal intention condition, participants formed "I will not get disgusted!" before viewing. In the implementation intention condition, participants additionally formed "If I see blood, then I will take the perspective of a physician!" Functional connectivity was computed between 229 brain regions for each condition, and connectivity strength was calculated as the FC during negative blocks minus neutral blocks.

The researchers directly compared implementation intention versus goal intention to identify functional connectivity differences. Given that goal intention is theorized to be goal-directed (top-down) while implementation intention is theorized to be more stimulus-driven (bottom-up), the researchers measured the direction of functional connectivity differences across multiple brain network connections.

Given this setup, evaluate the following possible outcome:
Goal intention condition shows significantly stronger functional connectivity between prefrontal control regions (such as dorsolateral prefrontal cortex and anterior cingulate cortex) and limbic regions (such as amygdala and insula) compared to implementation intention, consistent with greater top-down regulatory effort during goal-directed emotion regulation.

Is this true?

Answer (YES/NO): NO